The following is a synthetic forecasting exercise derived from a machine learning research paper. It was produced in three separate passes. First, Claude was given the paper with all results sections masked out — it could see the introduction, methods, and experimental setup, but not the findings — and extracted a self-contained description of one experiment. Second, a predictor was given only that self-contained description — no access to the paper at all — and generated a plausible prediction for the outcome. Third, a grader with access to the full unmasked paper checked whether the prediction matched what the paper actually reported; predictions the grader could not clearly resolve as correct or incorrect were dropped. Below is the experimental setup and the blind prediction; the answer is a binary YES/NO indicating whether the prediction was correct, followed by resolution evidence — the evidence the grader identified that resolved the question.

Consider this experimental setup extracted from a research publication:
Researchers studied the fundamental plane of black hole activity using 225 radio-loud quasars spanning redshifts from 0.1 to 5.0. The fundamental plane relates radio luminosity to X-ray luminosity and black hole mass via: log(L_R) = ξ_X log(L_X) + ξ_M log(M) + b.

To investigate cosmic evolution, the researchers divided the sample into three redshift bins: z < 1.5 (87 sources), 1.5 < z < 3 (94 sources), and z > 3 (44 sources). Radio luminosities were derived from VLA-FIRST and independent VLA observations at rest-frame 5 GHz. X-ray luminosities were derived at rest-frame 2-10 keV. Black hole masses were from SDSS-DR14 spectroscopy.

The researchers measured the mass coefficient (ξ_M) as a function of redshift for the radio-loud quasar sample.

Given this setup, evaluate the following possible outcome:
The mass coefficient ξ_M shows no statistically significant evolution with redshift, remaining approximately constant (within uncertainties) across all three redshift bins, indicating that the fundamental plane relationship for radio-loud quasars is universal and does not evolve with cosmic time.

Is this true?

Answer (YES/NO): YES